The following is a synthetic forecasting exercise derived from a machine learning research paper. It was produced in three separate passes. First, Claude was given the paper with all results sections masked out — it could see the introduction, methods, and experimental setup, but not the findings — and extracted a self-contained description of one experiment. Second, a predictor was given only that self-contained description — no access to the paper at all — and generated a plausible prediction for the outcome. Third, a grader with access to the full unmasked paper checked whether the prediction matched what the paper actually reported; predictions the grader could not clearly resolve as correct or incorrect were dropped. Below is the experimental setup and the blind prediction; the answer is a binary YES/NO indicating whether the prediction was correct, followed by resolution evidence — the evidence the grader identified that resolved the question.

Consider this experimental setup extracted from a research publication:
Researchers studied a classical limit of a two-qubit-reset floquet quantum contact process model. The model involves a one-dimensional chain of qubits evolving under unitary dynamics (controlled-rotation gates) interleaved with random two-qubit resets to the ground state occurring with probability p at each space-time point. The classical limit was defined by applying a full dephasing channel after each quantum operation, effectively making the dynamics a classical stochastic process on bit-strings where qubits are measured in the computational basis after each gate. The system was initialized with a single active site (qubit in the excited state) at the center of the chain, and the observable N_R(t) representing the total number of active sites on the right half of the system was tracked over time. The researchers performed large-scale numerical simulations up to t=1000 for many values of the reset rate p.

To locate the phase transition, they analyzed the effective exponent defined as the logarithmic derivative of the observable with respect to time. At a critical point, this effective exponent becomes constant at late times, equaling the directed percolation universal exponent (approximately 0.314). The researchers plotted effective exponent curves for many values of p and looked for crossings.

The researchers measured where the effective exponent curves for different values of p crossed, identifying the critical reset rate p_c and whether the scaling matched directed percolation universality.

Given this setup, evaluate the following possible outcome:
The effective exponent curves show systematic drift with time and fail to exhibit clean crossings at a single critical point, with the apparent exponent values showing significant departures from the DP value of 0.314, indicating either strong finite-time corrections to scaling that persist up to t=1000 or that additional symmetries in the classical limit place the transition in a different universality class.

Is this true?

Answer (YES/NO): NO